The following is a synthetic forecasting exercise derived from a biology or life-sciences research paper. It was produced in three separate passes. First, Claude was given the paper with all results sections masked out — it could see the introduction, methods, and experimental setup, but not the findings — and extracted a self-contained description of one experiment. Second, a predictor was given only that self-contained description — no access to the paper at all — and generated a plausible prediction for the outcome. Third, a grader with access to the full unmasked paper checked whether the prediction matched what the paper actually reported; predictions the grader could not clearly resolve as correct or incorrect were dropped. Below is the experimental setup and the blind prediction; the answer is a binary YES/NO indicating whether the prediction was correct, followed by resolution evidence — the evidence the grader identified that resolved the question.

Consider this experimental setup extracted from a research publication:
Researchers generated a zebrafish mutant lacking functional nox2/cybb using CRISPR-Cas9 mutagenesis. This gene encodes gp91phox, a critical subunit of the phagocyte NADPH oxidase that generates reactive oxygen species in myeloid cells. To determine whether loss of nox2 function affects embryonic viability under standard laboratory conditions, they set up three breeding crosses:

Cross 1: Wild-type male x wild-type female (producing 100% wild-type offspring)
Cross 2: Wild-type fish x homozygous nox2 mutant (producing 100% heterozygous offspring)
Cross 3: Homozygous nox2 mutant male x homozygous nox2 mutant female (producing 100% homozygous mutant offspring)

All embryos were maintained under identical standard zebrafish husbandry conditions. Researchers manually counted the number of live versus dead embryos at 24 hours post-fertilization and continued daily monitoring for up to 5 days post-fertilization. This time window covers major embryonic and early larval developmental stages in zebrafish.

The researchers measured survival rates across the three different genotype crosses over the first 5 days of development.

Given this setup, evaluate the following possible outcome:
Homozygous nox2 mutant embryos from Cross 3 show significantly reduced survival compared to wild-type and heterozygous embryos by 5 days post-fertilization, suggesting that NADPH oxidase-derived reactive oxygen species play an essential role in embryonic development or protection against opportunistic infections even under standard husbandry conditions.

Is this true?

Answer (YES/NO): YES